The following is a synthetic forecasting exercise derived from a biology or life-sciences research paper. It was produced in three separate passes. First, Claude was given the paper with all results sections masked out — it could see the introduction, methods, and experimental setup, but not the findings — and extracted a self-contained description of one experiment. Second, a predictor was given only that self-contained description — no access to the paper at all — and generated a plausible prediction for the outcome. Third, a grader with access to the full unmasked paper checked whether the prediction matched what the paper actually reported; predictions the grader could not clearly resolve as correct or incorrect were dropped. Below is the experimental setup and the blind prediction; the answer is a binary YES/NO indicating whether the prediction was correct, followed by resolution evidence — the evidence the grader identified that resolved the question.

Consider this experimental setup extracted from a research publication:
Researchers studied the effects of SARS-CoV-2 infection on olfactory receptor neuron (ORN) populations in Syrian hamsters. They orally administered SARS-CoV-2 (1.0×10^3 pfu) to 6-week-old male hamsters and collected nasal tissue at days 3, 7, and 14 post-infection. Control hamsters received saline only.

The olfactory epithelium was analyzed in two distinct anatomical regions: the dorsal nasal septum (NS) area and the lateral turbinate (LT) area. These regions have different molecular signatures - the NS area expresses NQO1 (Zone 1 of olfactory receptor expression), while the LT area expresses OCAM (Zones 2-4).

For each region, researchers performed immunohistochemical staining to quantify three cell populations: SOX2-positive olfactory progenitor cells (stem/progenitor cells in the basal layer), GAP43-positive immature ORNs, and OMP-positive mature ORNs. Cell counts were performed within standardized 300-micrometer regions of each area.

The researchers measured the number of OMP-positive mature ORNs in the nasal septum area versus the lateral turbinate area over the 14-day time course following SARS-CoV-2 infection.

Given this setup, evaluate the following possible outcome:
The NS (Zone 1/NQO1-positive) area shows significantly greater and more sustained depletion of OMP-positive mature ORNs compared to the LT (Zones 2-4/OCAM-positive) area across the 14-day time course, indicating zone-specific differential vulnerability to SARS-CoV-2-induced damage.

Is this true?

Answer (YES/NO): YES